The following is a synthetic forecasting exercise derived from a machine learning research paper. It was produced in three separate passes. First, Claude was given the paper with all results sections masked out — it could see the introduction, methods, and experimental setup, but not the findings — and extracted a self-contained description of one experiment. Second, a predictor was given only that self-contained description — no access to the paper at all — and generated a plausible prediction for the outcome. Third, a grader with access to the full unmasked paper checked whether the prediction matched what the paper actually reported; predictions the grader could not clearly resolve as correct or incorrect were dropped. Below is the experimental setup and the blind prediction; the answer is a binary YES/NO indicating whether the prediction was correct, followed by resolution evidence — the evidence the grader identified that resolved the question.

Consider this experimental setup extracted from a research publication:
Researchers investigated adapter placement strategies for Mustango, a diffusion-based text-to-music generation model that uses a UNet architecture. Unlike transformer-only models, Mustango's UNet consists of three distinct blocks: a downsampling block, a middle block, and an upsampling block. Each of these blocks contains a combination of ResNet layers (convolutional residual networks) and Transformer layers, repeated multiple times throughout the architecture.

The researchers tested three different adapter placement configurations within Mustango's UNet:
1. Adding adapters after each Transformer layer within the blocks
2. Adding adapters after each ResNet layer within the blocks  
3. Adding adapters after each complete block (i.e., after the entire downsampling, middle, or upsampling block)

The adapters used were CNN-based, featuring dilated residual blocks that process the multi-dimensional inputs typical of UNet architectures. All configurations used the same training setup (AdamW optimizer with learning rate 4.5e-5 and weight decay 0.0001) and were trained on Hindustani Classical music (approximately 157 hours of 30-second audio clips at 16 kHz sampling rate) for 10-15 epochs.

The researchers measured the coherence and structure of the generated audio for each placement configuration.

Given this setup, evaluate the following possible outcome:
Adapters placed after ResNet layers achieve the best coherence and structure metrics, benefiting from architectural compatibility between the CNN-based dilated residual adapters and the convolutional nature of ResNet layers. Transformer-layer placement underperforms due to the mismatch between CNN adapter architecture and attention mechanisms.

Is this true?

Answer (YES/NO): NO